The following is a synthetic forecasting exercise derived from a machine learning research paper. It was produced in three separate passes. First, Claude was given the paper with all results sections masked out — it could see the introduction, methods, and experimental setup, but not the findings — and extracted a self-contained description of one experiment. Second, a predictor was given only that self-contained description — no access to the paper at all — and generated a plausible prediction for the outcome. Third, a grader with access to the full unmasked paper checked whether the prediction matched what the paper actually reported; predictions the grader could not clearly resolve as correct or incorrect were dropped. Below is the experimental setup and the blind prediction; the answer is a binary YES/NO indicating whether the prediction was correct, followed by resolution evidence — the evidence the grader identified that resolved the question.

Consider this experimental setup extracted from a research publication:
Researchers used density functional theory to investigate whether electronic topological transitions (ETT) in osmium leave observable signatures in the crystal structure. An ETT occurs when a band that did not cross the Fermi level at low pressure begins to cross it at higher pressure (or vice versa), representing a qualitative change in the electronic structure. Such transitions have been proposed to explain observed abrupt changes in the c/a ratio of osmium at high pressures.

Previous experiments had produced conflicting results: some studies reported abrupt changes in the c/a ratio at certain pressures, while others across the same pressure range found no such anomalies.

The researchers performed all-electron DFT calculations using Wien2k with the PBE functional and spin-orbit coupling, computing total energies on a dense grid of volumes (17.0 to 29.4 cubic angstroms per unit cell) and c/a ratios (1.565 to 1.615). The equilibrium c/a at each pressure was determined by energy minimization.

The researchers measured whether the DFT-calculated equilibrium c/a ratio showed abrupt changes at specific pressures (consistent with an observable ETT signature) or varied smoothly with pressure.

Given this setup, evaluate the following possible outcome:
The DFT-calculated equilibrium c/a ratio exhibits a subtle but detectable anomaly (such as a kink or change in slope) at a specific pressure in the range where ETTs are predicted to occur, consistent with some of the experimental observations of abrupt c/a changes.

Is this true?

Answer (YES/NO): NO